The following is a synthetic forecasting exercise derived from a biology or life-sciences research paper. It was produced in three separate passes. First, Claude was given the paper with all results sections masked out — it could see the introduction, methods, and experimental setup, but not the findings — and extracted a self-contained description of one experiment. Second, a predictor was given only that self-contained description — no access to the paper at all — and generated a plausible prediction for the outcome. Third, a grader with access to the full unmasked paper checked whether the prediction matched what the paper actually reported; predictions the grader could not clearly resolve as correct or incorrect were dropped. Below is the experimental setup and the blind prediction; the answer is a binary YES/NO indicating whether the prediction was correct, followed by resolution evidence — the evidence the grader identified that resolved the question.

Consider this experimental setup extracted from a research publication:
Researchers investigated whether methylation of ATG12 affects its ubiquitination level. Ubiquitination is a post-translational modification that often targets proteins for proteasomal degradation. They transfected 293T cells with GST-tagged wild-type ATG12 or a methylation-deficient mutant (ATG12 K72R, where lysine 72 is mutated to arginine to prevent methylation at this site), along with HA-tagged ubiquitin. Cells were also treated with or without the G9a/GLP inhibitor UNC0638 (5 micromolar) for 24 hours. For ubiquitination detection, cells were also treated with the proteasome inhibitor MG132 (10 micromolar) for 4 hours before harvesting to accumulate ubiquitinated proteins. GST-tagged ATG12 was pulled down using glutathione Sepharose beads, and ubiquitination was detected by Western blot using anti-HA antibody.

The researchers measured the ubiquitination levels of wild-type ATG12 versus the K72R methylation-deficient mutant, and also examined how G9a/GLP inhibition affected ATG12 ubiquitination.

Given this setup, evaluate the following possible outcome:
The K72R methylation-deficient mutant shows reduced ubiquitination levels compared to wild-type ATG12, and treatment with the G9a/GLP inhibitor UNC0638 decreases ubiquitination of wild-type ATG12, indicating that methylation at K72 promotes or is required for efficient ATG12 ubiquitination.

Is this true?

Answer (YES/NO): YES